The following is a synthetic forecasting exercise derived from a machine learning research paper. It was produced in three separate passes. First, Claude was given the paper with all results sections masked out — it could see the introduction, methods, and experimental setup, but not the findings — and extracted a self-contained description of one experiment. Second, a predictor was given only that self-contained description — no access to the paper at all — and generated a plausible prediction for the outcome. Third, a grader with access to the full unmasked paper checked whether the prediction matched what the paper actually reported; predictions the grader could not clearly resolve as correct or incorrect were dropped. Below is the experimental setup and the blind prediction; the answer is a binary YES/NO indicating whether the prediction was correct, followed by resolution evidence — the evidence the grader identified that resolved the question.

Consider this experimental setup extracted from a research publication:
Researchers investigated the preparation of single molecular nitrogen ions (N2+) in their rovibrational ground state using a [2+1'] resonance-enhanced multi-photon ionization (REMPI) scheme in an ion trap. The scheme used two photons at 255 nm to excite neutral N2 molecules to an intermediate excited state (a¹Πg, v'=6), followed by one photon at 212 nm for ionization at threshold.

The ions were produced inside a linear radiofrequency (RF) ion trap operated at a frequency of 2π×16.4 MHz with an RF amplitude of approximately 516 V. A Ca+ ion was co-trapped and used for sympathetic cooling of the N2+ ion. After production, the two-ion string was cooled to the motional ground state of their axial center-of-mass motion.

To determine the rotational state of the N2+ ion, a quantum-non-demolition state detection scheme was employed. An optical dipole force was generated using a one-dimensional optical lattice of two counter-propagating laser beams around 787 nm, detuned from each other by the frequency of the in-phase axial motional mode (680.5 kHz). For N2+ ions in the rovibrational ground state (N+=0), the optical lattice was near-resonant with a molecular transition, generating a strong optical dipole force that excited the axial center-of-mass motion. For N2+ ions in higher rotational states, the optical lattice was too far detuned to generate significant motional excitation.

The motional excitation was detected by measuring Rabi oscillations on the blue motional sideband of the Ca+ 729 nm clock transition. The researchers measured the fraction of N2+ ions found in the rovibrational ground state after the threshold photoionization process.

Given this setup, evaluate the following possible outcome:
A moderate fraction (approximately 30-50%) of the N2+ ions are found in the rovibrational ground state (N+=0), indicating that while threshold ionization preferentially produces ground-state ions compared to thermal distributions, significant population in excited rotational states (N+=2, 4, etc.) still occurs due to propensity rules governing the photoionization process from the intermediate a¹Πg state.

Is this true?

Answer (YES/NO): YES